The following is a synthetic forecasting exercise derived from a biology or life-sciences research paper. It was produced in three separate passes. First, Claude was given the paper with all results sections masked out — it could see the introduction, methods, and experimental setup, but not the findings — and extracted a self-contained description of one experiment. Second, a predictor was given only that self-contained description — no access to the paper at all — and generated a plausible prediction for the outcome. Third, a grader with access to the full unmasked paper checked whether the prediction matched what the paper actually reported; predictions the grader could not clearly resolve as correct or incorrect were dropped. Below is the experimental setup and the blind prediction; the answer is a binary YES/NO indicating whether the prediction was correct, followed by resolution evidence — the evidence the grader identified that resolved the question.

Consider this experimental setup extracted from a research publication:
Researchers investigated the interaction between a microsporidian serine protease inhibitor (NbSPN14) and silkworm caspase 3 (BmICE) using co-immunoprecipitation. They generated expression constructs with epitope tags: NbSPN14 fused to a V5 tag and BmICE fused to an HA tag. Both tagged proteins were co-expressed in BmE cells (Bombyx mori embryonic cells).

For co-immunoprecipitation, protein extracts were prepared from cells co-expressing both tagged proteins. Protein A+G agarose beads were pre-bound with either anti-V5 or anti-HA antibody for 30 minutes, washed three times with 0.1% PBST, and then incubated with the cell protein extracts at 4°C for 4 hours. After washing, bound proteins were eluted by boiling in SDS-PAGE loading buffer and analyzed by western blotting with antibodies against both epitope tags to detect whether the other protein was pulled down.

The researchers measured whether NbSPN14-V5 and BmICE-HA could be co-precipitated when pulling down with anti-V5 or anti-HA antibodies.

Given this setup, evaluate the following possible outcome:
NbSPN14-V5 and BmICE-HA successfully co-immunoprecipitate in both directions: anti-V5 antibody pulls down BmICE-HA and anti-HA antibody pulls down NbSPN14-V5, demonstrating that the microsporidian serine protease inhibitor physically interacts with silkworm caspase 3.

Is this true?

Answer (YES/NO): YES